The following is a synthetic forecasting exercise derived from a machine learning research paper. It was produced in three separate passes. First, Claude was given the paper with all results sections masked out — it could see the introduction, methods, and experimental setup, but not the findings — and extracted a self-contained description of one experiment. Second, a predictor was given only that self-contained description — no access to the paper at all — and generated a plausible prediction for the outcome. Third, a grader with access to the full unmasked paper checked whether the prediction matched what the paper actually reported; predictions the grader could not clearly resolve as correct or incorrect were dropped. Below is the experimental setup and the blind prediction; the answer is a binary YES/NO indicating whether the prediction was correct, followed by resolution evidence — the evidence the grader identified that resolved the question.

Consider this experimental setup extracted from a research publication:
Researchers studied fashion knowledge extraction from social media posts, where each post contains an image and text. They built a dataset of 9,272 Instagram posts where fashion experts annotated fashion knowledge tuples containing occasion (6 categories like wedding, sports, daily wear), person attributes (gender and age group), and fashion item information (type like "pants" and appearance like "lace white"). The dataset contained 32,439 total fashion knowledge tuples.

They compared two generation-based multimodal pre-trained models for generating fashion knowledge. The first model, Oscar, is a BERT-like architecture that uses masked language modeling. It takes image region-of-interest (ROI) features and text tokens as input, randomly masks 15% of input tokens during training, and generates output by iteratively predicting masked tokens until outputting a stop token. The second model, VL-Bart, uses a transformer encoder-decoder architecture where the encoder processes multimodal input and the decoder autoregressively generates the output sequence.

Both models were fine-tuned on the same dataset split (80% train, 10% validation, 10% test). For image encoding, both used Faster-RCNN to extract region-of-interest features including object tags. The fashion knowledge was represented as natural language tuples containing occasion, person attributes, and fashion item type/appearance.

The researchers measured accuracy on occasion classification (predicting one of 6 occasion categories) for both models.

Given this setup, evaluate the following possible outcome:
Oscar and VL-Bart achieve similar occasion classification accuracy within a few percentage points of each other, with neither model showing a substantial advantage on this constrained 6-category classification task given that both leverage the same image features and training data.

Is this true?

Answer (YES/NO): YES